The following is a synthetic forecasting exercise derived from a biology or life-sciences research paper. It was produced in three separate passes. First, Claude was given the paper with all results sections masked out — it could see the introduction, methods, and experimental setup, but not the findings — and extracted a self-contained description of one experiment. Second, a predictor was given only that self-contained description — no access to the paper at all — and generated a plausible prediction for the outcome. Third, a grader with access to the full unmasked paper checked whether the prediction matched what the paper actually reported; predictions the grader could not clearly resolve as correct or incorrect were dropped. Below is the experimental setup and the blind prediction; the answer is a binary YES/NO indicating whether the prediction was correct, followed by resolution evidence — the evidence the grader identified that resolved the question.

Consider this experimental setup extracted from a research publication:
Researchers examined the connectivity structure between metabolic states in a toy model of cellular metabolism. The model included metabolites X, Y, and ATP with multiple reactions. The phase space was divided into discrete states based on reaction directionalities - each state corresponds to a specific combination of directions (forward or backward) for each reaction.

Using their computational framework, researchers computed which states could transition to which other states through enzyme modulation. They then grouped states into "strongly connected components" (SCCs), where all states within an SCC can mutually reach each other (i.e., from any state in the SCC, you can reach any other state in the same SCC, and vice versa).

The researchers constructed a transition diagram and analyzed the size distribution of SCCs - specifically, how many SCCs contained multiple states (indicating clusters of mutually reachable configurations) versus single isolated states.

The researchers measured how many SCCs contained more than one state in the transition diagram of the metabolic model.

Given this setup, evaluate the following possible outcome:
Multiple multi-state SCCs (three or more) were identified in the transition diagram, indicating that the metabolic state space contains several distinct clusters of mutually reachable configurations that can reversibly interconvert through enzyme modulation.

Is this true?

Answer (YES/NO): NO